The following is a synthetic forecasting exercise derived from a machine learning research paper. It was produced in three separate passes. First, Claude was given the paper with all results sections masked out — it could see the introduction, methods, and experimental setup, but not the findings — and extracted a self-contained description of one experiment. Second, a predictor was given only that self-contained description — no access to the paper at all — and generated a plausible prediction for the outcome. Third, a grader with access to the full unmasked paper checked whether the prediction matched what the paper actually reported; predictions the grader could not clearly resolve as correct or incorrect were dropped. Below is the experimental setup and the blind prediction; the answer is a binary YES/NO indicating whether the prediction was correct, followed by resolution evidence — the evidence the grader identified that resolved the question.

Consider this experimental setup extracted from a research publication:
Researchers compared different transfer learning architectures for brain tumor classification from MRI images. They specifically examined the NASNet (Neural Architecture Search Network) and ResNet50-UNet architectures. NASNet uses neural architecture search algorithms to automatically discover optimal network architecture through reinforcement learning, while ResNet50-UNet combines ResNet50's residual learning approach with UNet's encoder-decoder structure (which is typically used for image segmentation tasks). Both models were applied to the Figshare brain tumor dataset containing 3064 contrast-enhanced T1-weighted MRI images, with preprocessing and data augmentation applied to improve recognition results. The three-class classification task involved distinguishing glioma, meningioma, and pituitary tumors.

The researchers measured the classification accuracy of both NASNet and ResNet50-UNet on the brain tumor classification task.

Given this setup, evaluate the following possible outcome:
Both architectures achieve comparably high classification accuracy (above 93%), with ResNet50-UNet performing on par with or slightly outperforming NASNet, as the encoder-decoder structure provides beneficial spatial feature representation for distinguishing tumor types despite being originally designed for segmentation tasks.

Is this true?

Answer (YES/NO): NO